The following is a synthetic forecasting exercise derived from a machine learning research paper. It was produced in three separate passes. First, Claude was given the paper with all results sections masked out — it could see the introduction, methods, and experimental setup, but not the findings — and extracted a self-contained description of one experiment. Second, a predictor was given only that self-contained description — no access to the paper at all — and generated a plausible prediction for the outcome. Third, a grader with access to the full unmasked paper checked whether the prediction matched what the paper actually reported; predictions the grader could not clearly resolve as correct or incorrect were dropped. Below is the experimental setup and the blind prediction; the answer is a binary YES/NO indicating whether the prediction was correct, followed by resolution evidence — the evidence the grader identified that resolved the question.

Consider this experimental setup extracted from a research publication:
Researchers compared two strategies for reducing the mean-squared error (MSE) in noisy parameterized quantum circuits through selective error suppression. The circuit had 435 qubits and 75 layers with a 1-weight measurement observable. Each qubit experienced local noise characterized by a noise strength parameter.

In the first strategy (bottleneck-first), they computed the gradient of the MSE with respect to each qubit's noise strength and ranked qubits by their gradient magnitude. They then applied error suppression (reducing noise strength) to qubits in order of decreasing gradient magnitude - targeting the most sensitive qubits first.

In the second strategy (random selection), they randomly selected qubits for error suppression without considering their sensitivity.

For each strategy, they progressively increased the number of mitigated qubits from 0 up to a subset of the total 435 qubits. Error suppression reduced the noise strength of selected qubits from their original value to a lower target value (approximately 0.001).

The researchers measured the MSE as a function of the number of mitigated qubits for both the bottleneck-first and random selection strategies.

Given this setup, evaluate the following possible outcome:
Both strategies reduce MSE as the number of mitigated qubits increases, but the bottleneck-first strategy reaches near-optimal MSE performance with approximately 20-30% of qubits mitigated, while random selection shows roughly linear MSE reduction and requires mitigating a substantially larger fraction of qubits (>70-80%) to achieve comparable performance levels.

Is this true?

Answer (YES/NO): NO